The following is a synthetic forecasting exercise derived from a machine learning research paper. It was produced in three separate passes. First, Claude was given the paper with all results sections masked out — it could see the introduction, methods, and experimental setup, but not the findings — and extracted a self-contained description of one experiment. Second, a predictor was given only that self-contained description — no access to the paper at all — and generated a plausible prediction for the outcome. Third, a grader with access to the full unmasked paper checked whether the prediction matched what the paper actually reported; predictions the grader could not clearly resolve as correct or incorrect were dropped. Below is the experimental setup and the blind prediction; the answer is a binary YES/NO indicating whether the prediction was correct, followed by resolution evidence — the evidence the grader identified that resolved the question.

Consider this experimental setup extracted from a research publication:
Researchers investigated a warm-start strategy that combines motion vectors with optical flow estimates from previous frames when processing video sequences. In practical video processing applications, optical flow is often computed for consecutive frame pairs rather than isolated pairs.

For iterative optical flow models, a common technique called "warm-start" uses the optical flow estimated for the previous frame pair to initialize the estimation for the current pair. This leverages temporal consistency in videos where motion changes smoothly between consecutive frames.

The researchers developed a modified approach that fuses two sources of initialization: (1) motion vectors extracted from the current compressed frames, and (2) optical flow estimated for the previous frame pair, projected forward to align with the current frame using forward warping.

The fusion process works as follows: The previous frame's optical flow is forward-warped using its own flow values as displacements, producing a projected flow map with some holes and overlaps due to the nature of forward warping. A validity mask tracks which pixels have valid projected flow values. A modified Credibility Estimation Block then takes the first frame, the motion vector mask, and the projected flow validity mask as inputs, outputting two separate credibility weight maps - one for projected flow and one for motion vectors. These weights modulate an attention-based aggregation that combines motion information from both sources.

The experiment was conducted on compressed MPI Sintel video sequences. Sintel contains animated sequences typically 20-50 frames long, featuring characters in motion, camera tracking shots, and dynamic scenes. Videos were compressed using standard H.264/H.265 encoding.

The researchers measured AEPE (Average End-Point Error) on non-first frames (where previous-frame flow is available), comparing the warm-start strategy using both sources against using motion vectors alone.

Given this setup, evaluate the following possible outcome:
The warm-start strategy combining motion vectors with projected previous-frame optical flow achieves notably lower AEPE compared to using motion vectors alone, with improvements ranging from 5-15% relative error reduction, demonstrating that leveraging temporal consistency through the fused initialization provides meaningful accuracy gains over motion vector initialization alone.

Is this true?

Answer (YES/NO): NO